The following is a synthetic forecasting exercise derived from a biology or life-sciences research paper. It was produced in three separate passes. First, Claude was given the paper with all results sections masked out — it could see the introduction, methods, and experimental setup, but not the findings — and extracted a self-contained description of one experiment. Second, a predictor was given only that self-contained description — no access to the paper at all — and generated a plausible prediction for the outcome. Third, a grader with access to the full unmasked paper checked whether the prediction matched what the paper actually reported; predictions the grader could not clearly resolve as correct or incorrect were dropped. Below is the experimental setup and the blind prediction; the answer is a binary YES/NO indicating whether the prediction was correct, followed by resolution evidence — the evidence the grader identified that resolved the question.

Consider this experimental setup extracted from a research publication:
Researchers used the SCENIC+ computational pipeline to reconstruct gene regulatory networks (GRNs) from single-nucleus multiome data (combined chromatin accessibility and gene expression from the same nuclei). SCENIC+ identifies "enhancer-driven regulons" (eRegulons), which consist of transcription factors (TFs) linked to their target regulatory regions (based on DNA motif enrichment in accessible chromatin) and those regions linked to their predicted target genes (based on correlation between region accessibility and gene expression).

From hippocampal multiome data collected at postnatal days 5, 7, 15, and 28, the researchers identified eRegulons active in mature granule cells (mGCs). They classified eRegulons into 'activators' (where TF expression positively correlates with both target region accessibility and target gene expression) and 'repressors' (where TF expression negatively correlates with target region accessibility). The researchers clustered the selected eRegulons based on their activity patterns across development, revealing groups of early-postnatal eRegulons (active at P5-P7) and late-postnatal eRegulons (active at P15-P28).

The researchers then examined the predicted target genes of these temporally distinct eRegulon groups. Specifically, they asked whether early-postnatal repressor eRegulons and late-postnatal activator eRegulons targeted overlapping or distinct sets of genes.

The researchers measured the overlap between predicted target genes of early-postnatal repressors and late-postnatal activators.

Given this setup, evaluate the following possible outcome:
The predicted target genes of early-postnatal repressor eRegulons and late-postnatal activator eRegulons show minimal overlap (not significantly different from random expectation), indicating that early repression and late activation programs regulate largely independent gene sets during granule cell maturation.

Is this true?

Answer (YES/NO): NO